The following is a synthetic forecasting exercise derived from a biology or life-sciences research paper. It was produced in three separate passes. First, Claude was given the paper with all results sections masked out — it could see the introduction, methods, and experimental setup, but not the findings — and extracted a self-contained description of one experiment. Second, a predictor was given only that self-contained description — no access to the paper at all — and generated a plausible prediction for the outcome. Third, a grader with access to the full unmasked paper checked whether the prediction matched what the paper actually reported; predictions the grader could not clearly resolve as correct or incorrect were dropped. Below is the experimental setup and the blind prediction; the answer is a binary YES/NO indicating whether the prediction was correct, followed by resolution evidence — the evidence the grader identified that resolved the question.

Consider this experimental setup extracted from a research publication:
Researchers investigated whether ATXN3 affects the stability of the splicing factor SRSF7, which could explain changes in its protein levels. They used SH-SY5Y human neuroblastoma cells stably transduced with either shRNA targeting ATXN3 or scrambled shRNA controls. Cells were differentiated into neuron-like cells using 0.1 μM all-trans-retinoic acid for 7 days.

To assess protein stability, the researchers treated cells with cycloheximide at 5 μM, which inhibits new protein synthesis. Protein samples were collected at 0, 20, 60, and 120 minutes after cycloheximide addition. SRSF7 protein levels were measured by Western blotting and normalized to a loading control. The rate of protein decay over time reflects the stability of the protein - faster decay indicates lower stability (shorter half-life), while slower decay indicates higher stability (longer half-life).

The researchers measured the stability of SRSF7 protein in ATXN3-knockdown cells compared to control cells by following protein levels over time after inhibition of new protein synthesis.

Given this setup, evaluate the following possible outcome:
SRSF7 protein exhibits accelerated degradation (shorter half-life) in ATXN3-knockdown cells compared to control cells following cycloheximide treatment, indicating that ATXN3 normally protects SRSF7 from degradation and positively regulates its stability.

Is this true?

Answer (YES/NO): YES